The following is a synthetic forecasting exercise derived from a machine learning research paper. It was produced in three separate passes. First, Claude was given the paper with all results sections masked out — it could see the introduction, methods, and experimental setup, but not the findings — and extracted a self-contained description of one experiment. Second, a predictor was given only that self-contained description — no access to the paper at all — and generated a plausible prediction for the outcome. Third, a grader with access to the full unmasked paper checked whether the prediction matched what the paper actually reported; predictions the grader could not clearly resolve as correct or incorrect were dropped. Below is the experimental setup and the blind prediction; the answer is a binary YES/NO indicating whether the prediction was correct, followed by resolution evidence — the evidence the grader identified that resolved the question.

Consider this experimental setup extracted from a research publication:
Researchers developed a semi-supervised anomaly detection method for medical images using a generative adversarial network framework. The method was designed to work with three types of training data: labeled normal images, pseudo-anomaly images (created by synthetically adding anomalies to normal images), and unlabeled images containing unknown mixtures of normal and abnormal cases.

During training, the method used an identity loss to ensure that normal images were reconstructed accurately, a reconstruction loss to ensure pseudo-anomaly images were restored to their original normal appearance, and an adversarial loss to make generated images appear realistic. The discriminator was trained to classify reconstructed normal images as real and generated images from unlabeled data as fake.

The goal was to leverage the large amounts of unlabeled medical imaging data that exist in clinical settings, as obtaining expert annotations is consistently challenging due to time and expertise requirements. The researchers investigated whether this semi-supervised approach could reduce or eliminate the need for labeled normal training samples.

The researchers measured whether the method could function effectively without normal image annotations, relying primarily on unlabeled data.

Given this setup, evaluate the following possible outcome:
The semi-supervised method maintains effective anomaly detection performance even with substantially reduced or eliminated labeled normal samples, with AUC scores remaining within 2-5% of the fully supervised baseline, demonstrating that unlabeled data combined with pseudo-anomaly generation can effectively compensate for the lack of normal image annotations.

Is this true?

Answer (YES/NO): NO